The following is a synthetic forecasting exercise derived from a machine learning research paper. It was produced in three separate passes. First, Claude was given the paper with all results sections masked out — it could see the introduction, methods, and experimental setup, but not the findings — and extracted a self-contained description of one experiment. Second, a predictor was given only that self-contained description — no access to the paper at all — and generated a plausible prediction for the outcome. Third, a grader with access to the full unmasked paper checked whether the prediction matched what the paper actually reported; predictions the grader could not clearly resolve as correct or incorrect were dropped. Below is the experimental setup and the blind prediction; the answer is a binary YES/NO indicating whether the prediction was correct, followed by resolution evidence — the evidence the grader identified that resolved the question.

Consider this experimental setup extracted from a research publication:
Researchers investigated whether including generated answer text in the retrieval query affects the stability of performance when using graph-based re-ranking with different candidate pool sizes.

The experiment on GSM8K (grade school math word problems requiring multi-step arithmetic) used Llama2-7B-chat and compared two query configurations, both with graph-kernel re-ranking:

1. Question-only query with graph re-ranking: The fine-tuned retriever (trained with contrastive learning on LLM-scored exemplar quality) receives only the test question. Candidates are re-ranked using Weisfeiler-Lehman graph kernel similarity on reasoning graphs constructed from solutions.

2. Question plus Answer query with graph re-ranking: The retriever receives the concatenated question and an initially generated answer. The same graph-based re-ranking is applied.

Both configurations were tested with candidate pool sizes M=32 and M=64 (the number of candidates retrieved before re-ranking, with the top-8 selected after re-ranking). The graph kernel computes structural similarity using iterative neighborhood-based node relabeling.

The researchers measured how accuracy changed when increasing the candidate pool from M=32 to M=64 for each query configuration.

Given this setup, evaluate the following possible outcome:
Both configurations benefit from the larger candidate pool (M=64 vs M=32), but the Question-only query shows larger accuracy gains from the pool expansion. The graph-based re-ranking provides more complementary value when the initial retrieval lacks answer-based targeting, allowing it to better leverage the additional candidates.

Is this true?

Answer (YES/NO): NO